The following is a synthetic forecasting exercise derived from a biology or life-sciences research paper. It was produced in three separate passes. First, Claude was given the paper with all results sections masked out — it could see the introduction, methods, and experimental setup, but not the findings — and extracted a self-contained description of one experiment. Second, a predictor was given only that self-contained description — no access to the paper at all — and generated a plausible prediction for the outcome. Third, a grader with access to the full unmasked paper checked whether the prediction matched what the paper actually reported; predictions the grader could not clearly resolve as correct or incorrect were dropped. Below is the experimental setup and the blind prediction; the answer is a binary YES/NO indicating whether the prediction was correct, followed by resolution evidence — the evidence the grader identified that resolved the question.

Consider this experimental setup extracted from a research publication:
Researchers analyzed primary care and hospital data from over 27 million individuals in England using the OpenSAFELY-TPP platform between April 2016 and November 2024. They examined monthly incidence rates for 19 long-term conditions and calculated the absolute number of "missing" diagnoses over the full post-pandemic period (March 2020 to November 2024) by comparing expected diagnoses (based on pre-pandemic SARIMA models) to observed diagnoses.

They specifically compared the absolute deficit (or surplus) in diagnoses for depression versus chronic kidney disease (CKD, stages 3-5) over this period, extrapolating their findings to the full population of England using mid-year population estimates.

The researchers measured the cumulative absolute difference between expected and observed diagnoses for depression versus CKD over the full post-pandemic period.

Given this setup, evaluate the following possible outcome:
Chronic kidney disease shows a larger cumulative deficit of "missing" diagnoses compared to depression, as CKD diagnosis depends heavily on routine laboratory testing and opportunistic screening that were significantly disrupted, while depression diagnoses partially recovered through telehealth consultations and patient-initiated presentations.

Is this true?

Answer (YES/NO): NO